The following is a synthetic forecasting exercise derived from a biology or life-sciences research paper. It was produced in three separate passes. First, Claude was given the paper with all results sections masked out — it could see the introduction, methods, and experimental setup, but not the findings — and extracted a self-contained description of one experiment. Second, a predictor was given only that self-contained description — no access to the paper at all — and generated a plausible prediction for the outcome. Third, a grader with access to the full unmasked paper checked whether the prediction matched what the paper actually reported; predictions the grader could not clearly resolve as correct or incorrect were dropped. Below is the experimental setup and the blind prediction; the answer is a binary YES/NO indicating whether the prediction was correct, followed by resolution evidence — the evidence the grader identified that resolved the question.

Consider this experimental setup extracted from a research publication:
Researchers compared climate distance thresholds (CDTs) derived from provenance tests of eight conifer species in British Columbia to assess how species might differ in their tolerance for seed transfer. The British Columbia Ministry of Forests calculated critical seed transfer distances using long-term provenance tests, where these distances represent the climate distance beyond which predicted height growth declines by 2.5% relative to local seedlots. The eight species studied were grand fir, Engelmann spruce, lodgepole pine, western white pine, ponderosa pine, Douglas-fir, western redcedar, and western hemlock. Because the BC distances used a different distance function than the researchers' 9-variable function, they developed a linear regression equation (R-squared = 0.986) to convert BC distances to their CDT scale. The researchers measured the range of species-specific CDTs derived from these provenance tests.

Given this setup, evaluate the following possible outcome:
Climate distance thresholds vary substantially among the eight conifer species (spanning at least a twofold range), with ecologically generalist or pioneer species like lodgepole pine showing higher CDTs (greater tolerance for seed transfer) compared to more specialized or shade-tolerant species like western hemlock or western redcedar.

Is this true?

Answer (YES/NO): NO